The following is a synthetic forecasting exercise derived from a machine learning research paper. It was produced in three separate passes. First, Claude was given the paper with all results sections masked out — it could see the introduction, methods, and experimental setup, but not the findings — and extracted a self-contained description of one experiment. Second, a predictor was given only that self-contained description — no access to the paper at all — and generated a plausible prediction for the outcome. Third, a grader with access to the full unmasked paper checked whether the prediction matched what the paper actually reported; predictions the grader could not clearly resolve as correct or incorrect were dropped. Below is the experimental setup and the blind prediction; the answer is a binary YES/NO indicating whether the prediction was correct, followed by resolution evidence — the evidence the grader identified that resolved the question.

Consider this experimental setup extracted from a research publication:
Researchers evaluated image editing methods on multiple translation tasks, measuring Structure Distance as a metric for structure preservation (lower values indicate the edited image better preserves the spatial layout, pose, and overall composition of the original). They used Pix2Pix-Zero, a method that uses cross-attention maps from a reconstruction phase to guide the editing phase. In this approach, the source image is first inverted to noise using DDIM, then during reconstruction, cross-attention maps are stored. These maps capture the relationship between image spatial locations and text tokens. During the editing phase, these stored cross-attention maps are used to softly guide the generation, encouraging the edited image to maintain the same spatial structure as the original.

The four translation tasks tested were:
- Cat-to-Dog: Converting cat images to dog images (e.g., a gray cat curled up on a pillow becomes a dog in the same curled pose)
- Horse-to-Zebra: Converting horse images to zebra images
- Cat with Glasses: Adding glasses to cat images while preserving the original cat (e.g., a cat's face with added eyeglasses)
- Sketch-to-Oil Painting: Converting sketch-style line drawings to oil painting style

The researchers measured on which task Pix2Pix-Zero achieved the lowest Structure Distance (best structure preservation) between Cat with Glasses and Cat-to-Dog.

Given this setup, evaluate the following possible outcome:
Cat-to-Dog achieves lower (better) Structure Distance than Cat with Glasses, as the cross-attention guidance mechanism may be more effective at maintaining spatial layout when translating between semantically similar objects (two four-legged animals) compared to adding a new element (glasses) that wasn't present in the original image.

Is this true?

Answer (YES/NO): NO